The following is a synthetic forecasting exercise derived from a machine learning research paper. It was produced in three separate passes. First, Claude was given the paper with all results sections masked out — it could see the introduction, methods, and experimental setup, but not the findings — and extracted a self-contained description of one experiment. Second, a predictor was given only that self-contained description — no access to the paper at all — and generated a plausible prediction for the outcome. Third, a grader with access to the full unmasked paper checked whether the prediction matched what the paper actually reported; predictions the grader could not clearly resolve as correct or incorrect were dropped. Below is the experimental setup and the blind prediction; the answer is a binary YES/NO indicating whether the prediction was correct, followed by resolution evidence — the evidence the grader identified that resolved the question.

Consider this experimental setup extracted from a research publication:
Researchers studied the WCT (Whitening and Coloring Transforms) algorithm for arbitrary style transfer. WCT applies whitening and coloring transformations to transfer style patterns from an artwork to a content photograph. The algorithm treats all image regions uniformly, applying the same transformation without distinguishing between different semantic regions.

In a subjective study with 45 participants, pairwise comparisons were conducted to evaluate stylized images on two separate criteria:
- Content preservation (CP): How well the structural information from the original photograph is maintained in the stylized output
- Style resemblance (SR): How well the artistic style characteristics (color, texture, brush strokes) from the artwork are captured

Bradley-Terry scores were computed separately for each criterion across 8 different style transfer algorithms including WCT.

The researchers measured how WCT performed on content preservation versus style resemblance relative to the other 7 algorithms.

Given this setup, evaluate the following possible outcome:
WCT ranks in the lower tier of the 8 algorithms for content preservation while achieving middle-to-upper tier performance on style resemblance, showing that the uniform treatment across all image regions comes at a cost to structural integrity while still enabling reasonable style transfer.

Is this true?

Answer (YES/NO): YES